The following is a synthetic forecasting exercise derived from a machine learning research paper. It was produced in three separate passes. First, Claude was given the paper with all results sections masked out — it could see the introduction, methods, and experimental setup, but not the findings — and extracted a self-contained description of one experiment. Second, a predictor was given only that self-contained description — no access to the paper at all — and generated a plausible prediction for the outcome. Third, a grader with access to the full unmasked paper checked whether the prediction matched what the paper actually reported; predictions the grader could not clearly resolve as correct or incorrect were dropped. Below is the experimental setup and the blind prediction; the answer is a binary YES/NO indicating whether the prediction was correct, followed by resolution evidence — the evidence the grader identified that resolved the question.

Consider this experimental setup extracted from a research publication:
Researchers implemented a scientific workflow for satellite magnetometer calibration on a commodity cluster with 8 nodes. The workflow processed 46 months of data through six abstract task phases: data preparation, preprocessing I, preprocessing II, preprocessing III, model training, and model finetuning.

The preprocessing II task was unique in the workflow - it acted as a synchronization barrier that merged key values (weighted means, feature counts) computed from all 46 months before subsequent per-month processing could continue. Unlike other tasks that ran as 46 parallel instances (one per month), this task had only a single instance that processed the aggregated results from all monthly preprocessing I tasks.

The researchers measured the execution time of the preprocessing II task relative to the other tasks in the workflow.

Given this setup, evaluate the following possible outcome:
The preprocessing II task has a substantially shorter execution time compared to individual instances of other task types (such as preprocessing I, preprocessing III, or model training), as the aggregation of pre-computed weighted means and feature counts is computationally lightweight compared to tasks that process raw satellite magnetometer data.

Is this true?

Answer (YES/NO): YES